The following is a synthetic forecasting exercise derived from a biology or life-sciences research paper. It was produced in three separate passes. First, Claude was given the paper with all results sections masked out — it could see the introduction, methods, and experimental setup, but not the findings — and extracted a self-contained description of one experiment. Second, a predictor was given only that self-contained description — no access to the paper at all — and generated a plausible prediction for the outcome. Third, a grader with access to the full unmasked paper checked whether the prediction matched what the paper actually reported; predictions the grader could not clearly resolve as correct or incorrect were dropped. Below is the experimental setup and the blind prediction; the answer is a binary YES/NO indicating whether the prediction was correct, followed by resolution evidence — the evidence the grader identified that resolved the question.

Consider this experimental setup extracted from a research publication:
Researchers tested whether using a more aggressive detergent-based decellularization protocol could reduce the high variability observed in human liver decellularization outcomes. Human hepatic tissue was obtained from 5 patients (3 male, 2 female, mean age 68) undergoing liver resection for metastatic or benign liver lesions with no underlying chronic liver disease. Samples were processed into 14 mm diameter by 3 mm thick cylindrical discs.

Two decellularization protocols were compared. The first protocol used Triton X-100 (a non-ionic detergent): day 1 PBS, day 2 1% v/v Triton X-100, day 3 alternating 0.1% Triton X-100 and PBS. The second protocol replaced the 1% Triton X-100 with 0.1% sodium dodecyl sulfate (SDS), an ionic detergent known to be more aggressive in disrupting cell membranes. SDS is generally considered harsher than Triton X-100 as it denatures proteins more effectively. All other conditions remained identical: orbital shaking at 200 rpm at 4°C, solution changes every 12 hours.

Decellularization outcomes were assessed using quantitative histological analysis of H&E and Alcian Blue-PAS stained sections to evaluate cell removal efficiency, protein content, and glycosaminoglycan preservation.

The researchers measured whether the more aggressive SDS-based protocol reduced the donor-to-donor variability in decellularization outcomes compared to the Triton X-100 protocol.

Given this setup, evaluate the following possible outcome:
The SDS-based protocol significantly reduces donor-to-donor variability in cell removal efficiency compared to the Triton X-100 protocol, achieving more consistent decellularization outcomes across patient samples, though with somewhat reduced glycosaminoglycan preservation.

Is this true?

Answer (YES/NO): NO